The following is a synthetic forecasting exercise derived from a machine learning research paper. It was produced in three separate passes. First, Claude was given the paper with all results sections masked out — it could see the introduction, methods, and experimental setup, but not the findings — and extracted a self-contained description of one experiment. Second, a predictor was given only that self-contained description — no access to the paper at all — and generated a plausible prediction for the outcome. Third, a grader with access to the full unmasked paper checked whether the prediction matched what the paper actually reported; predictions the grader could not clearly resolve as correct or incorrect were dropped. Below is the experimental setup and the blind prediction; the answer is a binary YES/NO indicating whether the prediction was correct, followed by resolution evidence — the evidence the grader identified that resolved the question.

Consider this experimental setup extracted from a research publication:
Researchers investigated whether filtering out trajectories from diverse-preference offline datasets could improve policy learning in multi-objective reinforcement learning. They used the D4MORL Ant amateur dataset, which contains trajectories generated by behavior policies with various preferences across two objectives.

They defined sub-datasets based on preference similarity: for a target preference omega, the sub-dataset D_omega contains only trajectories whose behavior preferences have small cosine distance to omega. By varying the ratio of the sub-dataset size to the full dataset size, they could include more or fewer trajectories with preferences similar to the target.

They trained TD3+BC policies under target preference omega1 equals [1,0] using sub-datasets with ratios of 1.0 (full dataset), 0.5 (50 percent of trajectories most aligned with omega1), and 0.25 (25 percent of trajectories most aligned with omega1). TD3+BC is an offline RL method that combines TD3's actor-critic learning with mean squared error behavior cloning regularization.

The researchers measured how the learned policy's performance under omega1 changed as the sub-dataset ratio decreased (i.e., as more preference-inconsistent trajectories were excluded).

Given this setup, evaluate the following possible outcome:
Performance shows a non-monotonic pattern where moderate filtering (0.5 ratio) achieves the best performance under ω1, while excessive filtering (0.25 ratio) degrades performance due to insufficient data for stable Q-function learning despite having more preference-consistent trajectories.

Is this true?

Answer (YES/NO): NO